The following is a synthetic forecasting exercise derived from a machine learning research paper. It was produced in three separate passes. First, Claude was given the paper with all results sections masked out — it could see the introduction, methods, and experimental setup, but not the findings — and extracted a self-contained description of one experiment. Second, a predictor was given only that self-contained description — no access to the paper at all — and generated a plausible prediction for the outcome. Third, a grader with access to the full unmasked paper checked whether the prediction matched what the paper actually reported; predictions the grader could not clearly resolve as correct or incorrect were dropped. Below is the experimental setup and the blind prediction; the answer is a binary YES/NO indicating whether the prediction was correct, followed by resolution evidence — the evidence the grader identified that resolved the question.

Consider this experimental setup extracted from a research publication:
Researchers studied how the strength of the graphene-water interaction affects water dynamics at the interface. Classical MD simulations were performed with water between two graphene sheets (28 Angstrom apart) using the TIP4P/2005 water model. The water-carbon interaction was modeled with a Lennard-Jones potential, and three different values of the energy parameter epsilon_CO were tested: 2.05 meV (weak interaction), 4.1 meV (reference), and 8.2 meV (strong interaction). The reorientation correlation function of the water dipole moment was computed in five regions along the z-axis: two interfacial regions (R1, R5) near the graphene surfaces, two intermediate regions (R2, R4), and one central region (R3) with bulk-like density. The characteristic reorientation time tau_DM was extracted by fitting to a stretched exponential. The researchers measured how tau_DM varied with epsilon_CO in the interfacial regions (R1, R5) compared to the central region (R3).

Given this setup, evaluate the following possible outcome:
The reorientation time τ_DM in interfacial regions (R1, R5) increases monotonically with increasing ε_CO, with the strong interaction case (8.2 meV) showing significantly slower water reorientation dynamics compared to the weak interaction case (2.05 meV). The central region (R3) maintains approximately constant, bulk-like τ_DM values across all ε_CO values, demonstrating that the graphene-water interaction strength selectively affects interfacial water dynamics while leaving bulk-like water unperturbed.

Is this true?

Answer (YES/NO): NO